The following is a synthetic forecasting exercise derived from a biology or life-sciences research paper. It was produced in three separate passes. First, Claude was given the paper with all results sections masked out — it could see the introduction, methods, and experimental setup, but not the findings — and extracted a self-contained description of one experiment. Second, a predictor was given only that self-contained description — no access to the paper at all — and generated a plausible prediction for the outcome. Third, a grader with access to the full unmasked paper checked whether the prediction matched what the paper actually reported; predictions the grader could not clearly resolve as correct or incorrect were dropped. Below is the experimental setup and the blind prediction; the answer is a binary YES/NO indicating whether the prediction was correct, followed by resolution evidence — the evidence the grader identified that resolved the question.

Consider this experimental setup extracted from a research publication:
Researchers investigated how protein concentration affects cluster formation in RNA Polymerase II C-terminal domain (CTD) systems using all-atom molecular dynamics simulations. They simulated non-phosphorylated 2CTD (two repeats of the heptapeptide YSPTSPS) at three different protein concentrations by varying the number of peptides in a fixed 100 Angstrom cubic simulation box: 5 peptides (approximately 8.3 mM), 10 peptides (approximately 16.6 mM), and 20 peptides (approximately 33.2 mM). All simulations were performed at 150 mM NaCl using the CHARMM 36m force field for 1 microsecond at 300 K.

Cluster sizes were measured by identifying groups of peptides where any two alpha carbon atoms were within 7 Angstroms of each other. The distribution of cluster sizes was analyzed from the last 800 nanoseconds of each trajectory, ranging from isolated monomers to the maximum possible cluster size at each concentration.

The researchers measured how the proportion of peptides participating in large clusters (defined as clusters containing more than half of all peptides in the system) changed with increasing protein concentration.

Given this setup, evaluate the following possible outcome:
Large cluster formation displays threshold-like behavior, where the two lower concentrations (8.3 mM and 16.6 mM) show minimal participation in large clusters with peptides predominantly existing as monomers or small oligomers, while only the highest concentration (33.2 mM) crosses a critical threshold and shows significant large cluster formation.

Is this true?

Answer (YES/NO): NO